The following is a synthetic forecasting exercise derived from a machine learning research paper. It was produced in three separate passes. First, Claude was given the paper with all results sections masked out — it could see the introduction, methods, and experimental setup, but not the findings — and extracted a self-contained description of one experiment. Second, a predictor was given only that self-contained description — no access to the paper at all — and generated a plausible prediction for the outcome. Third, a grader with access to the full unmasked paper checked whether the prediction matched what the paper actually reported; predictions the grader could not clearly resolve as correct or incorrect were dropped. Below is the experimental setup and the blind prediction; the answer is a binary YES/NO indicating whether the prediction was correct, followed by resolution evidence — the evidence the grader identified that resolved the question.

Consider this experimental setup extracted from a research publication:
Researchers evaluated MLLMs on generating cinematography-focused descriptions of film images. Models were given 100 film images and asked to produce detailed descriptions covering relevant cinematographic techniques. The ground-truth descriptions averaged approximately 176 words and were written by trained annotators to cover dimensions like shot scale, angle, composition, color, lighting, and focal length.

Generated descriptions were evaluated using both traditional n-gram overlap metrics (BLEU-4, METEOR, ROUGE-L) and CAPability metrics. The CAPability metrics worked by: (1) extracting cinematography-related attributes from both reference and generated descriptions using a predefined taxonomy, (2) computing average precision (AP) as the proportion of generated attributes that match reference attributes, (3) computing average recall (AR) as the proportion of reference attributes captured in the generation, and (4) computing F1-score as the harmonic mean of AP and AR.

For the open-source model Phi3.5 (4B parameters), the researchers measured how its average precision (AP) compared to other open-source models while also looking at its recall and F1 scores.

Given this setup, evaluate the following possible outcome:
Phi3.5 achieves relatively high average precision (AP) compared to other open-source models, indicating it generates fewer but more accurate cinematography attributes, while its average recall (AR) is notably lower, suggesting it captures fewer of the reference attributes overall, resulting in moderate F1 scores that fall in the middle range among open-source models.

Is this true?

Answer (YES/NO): NO